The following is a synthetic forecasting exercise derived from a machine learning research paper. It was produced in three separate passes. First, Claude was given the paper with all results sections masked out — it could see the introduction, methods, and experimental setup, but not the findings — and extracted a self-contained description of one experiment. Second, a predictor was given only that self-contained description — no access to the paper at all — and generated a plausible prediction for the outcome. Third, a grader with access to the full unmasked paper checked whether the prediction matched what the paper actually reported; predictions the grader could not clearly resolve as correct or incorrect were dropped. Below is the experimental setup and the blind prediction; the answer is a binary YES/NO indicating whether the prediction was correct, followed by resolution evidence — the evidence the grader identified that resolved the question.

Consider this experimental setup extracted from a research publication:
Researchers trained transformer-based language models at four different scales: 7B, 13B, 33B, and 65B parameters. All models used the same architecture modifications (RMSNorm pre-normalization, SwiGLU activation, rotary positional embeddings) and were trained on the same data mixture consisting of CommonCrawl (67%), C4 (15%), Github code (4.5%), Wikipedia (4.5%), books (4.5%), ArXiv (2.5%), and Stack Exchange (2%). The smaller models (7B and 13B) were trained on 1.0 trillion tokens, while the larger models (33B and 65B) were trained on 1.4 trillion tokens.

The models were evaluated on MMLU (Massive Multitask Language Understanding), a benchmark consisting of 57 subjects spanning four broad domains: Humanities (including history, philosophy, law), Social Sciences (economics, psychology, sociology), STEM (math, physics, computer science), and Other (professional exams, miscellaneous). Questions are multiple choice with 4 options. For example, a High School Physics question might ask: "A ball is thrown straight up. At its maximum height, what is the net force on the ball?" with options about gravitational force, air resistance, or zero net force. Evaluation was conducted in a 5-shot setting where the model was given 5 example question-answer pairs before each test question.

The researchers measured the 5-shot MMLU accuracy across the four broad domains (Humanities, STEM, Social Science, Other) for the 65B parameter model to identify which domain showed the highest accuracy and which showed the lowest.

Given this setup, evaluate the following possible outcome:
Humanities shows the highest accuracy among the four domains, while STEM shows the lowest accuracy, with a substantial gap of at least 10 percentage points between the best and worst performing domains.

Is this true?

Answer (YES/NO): NO